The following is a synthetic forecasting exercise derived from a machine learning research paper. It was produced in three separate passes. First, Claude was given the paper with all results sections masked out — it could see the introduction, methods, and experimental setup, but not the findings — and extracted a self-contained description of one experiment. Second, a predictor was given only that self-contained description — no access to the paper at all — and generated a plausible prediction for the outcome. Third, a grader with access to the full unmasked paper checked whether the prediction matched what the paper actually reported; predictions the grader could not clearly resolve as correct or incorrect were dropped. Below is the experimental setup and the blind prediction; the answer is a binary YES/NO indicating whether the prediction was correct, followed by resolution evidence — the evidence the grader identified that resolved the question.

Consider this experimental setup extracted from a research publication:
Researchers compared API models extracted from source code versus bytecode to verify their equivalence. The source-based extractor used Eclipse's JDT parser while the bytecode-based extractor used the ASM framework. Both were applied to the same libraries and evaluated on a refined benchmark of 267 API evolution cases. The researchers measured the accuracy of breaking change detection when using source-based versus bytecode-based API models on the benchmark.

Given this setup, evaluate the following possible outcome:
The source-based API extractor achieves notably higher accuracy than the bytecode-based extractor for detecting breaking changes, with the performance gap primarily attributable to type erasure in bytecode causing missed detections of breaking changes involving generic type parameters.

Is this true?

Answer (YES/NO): NO